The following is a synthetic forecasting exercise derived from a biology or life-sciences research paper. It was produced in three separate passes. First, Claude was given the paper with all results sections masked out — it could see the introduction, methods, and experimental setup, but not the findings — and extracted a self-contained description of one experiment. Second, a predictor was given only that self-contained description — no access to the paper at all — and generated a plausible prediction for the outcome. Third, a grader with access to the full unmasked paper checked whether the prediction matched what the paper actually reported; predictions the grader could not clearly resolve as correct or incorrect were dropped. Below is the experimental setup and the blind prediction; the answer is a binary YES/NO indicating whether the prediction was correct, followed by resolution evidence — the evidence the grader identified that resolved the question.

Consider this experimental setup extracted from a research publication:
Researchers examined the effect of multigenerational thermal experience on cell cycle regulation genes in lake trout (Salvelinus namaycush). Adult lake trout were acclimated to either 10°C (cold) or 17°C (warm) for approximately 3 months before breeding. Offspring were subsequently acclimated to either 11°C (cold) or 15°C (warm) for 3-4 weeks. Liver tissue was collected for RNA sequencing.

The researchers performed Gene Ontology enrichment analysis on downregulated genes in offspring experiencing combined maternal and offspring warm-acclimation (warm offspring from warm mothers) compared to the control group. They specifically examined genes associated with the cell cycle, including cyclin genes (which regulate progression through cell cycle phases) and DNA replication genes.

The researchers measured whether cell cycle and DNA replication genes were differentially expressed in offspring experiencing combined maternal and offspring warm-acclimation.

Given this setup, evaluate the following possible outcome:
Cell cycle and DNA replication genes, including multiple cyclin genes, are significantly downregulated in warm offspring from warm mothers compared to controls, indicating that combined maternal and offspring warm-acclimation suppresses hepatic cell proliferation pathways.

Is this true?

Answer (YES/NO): YES